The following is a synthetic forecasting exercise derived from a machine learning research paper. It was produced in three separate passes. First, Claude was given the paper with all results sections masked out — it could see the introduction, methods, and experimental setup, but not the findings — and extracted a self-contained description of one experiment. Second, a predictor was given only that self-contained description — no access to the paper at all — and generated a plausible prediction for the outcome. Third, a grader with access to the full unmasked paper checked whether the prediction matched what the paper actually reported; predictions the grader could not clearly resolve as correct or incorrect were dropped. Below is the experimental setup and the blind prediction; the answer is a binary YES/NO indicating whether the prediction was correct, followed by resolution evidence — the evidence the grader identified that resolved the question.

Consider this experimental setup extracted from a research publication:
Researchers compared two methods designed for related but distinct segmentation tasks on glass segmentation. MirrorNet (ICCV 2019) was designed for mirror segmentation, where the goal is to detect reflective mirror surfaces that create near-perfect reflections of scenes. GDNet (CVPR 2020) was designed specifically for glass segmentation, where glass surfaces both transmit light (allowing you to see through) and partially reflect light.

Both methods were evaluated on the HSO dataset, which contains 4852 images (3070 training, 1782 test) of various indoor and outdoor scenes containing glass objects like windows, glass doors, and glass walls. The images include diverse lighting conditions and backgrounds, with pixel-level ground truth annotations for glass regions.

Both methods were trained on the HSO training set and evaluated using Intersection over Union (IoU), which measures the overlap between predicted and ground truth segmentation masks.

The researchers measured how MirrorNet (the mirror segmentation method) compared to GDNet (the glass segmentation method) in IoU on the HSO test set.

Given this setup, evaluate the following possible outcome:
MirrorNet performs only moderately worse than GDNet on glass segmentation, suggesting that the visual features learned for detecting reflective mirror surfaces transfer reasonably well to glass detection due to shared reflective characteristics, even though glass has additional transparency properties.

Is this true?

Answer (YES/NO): NO